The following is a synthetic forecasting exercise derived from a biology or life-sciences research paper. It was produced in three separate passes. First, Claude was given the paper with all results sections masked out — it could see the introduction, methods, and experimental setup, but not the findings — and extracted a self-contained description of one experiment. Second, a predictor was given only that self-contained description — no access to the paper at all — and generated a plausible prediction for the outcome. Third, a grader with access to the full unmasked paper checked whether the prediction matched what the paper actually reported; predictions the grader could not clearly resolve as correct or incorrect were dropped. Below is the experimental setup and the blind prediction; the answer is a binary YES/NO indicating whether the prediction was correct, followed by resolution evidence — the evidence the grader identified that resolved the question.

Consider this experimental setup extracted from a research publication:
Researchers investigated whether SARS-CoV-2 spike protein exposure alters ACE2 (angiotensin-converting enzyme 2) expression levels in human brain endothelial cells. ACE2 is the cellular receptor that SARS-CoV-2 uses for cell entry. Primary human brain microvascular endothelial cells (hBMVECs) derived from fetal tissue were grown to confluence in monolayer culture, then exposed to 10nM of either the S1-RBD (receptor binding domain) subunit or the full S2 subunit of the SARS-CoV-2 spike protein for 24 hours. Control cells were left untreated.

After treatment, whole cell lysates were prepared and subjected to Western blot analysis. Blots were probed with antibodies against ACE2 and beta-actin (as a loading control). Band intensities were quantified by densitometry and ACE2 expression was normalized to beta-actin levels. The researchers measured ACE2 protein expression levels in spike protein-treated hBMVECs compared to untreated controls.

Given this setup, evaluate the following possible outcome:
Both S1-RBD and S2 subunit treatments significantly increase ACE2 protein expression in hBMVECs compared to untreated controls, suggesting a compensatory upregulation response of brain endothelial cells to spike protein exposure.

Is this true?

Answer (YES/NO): NO